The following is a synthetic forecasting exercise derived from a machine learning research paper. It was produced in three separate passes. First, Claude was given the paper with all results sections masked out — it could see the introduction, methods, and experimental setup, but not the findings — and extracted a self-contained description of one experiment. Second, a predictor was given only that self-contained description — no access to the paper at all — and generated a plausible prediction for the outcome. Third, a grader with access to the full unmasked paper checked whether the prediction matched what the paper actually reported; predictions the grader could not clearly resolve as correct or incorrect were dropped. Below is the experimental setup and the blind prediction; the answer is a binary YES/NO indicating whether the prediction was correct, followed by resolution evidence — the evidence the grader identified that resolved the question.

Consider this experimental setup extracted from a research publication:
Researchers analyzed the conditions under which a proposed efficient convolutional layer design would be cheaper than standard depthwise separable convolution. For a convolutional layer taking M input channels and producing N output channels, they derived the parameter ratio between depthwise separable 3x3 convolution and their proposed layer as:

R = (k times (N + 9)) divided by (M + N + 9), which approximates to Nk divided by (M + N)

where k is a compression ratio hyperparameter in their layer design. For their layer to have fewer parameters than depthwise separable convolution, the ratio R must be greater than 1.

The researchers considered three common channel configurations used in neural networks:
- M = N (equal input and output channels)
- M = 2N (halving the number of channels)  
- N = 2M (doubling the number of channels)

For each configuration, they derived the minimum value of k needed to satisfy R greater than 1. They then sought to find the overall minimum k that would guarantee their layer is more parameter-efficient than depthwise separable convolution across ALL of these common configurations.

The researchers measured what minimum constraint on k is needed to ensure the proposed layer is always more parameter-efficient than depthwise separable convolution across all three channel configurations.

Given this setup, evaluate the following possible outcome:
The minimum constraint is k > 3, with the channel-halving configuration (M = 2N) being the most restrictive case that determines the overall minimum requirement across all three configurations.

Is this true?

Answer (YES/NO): YES